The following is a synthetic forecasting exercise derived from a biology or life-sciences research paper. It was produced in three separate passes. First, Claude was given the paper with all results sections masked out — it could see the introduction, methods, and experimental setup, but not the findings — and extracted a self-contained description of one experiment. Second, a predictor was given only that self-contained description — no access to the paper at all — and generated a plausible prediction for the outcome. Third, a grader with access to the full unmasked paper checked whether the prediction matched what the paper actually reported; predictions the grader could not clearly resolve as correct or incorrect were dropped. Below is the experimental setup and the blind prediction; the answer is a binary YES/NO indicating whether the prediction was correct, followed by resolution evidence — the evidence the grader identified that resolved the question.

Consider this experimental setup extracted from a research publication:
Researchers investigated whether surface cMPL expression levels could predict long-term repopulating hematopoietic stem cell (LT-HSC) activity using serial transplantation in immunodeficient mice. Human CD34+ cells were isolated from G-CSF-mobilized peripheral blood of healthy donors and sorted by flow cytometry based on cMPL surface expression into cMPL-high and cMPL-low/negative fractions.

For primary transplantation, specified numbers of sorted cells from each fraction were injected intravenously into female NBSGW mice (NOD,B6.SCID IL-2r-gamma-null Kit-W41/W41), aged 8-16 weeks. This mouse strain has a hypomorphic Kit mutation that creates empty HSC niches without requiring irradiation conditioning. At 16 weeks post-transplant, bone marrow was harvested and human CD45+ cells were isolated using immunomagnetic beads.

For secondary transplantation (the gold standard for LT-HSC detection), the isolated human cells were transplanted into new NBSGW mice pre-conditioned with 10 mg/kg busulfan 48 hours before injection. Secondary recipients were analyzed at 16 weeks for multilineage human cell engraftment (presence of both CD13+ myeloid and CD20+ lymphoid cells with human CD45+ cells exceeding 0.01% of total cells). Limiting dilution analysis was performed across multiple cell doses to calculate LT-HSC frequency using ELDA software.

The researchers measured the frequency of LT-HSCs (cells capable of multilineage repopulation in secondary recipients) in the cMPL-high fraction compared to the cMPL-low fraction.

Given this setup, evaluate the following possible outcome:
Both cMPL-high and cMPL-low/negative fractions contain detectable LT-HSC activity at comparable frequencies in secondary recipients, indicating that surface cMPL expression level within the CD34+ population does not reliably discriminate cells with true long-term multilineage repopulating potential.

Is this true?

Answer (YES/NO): NO